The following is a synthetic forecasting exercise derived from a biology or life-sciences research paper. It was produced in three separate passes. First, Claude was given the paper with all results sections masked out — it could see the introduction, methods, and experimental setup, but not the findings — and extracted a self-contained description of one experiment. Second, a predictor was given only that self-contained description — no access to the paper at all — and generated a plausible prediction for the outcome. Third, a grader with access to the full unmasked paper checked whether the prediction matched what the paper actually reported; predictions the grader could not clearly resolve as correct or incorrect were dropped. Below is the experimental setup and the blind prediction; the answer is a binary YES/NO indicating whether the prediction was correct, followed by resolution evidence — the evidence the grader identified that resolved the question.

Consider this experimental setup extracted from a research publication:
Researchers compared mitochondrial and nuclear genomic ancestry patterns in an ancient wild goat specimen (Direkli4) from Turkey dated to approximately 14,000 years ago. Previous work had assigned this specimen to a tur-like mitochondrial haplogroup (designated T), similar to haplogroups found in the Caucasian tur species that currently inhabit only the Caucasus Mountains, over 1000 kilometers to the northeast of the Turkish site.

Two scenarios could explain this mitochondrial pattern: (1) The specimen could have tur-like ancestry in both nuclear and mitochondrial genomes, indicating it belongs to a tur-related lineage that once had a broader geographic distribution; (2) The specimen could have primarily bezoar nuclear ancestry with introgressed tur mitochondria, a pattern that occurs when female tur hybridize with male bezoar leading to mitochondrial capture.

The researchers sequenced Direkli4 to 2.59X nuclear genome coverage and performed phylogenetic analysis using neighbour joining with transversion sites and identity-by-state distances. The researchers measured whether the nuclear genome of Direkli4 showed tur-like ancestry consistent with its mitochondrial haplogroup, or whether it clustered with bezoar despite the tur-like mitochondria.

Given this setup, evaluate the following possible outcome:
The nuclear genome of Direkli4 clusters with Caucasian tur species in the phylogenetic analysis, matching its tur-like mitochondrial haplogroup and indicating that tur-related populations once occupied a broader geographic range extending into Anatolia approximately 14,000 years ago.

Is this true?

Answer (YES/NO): YES